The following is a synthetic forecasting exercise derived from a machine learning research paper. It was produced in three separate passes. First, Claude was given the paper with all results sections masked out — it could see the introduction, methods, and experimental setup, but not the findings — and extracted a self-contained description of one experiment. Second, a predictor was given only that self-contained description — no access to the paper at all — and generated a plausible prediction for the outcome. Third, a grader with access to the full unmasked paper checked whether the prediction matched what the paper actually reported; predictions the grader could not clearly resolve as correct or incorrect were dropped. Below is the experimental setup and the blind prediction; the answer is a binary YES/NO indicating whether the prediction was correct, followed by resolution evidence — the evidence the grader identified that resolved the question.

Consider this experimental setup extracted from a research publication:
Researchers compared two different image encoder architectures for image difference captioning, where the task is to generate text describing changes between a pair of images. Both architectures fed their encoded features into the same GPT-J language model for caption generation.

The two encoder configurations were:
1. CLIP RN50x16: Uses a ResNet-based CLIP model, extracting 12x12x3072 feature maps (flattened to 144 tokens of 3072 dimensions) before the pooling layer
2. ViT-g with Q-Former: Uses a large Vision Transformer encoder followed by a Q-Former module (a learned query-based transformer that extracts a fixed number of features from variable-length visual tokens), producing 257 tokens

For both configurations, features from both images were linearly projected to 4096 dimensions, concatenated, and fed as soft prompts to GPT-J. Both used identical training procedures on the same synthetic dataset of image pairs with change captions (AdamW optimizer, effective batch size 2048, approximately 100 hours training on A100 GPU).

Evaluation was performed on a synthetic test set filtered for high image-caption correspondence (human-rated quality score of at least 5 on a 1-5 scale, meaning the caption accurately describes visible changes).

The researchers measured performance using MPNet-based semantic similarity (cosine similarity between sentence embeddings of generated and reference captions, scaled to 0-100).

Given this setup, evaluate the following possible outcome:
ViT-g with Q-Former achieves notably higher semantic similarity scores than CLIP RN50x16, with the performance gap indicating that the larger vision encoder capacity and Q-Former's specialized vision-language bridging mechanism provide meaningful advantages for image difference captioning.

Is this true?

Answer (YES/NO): NO